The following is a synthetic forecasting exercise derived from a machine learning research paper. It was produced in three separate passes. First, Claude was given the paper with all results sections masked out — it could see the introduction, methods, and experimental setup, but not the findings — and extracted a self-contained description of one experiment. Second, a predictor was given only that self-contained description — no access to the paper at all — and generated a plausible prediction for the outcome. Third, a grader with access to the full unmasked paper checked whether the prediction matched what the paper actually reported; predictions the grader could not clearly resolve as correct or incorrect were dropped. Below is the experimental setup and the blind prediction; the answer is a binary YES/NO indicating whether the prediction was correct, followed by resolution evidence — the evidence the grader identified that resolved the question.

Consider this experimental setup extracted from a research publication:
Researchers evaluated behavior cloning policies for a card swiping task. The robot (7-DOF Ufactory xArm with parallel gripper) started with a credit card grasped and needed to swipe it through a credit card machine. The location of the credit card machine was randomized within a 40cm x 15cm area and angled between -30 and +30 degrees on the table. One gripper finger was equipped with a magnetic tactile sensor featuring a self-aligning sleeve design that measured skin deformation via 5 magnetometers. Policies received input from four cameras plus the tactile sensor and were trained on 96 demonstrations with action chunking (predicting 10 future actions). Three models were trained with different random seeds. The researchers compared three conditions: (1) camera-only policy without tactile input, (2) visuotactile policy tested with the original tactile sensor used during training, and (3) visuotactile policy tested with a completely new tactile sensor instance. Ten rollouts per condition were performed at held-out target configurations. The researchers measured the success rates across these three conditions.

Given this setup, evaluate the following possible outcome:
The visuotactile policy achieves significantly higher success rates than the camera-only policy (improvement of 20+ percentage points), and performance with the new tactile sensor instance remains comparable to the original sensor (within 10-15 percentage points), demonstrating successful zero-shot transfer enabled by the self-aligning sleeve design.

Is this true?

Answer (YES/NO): YES